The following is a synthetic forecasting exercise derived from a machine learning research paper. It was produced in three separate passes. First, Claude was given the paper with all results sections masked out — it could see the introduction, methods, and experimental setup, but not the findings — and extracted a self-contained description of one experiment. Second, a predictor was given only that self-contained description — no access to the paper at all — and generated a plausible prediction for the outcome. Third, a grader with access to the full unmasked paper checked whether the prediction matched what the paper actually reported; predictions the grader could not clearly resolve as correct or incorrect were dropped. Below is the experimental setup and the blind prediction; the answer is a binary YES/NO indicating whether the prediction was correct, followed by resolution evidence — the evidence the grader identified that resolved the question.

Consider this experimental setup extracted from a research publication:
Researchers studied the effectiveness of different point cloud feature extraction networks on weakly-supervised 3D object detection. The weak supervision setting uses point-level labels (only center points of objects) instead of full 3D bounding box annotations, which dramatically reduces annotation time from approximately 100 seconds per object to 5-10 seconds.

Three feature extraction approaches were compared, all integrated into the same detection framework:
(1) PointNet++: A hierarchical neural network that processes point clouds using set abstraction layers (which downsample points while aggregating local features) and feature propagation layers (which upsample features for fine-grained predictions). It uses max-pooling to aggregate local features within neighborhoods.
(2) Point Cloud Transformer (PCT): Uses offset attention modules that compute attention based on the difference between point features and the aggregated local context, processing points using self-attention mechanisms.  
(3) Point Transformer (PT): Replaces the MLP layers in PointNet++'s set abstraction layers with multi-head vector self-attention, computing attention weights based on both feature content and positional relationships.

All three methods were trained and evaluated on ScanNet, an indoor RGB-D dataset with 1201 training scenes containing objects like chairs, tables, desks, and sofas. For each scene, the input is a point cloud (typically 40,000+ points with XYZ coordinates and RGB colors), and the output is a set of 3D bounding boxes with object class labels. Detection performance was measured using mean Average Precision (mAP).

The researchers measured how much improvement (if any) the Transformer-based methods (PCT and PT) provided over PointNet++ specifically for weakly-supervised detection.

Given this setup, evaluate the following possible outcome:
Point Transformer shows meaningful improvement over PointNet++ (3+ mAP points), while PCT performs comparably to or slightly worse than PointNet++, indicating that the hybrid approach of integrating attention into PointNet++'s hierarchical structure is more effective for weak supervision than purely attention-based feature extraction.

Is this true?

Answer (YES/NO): NO